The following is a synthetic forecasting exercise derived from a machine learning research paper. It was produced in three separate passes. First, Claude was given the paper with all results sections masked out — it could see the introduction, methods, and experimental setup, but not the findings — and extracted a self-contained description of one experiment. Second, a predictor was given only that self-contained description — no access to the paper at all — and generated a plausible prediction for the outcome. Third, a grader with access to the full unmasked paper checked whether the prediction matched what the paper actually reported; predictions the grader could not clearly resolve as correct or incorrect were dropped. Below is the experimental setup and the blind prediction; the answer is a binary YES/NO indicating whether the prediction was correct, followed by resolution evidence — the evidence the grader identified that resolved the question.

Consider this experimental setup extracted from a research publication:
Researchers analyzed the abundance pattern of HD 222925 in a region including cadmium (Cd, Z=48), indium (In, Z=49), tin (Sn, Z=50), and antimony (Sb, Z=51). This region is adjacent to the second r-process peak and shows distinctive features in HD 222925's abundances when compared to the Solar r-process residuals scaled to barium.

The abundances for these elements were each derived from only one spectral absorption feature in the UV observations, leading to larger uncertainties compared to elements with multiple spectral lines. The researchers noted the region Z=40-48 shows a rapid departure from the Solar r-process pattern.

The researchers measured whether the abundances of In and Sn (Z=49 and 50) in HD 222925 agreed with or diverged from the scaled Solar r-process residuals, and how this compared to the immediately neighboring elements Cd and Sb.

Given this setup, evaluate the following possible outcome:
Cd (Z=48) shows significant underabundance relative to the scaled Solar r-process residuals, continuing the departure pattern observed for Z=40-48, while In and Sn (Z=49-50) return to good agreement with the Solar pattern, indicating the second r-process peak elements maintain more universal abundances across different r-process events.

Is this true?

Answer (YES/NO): YES